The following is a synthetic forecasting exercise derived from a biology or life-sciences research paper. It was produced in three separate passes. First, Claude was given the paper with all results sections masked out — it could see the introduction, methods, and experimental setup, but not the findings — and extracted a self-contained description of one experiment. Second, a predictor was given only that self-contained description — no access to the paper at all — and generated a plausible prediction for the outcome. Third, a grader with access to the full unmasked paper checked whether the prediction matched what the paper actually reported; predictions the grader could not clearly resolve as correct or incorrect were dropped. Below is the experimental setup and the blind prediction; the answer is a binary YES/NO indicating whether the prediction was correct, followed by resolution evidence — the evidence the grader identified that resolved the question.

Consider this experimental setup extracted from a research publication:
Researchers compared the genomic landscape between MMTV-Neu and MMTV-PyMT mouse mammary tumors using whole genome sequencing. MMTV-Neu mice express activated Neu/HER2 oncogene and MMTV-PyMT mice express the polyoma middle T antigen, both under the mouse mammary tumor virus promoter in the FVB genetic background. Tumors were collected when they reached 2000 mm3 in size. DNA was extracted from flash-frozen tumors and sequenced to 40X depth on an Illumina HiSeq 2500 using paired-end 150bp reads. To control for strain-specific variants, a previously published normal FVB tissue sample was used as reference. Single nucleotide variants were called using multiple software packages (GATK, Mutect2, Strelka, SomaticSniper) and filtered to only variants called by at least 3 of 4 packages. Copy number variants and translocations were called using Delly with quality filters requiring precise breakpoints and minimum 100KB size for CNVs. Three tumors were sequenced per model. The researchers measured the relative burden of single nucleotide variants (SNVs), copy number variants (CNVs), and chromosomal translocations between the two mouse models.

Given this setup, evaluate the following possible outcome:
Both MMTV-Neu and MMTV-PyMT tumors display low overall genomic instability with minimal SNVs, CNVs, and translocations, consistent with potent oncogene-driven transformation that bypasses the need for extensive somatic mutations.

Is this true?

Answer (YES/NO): NO